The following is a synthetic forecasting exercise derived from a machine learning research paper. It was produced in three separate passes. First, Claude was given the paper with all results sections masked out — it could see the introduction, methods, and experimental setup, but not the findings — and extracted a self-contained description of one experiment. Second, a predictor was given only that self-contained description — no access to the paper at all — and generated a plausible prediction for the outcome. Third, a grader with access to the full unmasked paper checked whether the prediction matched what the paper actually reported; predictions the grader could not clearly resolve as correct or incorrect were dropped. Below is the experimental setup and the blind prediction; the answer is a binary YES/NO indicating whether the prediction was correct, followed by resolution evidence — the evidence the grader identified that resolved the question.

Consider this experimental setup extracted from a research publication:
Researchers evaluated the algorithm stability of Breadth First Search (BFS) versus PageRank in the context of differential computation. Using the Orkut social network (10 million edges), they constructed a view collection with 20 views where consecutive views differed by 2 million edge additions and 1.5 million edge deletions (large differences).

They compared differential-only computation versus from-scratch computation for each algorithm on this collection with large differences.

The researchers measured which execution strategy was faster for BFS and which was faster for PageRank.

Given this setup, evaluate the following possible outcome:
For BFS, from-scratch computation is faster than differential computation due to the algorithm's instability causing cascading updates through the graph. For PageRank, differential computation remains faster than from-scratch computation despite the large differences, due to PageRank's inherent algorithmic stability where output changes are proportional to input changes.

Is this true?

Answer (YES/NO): NO